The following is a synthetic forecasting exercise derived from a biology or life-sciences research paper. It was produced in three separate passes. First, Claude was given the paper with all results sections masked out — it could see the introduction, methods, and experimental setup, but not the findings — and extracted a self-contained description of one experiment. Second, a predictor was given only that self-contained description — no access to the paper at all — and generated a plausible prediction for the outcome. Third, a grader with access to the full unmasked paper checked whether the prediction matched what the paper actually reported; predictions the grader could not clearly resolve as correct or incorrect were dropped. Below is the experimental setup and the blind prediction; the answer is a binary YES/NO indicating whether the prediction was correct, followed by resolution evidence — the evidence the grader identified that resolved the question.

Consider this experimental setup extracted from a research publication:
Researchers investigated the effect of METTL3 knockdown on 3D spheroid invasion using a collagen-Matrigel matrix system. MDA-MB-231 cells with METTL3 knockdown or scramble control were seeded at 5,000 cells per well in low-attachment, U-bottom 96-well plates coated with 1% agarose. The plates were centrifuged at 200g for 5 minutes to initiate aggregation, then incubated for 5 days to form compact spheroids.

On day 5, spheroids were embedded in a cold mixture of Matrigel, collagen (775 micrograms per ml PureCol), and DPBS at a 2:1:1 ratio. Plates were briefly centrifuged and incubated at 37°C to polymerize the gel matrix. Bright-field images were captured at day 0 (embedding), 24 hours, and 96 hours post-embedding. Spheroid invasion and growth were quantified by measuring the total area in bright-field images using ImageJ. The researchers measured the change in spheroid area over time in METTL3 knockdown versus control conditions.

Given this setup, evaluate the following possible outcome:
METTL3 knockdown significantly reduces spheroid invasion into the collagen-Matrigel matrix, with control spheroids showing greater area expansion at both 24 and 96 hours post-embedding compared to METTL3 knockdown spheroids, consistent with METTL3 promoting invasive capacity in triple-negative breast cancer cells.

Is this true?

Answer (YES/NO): YES